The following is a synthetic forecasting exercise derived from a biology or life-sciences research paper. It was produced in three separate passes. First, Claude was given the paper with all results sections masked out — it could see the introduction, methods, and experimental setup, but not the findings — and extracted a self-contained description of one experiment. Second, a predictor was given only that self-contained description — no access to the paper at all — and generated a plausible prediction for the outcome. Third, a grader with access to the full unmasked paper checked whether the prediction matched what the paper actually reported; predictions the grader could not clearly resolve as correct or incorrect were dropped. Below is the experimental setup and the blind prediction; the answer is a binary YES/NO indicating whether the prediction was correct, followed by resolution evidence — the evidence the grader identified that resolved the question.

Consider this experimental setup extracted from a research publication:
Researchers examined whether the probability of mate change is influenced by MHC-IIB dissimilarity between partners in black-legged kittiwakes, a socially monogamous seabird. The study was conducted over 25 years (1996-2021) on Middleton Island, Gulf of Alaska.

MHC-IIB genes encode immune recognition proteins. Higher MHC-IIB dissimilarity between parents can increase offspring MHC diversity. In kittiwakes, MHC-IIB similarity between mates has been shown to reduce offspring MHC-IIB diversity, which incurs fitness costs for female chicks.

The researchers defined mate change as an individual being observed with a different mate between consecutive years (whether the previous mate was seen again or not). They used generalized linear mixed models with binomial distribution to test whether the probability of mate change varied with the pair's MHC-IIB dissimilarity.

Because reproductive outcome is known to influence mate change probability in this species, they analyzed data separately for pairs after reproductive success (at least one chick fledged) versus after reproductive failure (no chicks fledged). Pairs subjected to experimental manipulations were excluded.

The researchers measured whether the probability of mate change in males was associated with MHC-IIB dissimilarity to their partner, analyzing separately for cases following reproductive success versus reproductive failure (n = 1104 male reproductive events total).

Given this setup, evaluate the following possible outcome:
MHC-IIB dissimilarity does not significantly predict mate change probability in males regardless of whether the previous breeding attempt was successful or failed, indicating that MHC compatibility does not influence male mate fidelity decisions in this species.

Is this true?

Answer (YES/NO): NO